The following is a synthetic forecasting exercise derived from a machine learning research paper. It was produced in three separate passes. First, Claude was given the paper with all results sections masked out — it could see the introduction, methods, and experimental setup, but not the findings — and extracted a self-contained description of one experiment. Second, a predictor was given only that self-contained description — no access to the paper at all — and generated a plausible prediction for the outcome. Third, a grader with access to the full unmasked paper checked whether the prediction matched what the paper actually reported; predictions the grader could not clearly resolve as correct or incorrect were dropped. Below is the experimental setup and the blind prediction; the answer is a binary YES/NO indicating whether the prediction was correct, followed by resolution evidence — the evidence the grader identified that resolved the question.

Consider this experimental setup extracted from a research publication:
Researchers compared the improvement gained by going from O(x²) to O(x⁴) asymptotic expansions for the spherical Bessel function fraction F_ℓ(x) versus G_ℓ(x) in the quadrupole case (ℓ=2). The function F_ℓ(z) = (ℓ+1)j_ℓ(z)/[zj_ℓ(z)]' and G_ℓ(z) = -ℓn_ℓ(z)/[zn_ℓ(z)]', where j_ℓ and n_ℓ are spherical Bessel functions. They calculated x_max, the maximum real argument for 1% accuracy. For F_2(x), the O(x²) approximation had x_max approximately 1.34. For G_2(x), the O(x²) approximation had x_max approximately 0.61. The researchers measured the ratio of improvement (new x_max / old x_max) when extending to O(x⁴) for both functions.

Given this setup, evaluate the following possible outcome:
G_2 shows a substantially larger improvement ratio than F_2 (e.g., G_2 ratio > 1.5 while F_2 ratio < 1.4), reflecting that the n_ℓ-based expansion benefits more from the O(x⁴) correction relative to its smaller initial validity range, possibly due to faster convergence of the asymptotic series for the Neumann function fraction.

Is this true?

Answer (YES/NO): NO